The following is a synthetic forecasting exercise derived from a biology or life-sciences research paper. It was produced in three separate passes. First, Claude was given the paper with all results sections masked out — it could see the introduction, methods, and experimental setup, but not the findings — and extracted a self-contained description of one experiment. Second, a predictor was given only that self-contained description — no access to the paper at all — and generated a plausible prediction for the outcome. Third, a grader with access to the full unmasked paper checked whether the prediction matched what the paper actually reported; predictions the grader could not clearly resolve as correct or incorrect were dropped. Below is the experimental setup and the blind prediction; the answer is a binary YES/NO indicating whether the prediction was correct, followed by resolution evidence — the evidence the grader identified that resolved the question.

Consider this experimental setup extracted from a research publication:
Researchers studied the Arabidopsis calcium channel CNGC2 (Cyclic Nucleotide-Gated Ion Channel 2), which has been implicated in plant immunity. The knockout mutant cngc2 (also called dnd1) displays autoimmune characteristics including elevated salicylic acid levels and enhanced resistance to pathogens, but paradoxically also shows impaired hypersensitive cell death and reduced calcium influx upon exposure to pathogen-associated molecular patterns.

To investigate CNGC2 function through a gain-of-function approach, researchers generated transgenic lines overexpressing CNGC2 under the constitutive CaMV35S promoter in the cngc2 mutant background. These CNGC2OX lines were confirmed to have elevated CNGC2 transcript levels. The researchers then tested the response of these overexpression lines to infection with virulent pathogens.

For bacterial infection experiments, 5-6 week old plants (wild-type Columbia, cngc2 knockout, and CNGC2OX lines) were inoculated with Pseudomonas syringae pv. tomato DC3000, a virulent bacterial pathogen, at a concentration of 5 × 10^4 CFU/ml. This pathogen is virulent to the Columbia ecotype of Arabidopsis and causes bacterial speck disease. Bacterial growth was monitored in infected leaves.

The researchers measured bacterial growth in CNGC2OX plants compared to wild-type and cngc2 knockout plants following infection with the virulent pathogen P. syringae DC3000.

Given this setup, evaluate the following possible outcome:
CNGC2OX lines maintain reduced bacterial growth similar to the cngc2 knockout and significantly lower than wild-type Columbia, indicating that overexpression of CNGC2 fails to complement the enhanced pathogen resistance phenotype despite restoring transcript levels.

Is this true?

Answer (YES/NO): NO